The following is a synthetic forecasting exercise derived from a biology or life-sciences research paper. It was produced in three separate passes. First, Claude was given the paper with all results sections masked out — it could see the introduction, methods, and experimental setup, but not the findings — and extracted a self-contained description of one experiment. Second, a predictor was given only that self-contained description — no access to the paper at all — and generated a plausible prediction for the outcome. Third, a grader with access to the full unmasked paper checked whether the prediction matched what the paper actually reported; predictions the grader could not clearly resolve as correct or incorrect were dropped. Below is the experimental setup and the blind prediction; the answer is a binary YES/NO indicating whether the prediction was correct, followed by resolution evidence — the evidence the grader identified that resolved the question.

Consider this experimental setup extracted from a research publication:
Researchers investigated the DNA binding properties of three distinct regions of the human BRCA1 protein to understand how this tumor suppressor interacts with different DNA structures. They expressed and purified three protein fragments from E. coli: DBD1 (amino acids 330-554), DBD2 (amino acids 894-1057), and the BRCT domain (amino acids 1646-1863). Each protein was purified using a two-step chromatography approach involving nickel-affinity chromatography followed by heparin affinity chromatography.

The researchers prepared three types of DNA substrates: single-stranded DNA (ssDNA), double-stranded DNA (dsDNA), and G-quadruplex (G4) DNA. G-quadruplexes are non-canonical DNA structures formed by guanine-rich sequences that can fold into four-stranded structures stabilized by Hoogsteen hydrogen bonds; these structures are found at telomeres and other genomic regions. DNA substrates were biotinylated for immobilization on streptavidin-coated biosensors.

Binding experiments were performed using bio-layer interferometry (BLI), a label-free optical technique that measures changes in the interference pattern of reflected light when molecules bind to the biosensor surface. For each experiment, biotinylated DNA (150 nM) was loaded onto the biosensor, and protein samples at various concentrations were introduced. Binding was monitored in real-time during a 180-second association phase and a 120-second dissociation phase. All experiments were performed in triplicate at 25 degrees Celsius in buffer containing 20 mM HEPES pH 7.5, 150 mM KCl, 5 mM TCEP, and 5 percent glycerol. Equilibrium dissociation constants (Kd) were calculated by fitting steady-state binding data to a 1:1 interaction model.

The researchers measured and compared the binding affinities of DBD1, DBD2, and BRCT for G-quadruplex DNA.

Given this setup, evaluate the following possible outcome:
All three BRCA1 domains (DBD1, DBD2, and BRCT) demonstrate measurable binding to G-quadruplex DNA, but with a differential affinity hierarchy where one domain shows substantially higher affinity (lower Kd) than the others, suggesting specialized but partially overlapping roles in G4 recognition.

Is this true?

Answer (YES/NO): YES